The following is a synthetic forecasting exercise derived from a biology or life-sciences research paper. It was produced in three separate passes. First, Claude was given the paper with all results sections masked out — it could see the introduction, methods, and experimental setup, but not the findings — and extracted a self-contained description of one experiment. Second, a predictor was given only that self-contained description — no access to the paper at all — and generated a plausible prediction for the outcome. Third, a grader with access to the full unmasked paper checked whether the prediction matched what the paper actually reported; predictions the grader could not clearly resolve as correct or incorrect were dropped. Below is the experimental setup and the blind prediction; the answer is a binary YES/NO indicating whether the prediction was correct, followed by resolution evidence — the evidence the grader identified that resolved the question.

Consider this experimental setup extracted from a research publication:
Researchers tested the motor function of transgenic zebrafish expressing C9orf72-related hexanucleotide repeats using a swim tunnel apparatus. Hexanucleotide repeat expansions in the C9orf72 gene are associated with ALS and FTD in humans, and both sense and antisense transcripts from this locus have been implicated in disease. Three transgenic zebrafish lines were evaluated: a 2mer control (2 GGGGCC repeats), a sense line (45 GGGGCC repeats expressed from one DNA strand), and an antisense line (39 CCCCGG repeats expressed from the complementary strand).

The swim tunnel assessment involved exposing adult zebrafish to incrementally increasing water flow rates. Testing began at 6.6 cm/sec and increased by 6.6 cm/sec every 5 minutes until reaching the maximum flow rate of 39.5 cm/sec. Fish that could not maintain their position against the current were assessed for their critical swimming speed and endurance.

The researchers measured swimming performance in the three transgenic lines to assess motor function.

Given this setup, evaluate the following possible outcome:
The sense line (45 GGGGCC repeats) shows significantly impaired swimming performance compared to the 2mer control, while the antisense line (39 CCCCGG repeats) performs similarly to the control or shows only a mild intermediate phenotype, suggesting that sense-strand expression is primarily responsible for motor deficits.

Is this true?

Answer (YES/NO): NO